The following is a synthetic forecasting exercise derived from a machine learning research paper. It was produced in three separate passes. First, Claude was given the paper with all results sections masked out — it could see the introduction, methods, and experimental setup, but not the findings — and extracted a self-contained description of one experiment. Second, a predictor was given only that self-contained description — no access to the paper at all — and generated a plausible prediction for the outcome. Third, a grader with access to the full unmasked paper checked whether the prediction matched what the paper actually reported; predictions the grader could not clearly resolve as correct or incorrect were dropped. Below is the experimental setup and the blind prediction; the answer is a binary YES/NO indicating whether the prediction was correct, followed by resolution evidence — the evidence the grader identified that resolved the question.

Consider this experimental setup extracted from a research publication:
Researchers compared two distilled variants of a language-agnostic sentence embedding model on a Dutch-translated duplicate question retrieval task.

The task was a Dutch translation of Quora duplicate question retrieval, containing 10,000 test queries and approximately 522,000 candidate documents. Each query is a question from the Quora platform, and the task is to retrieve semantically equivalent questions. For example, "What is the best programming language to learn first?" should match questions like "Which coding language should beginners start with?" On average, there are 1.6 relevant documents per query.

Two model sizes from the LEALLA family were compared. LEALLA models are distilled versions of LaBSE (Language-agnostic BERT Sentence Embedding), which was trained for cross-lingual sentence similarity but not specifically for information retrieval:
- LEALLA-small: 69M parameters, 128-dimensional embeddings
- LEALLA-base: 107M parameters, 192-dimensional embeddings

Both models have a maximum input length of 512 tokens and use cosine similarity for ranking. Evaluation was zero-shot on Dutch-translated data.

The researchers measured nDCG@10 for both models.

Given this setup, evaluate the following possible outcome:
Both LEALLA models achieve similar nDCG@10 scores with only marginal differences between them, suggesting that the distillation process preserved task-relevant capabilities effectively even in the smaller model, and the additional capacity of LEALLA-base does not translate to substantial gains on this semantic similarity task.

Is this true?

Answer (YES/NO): NO